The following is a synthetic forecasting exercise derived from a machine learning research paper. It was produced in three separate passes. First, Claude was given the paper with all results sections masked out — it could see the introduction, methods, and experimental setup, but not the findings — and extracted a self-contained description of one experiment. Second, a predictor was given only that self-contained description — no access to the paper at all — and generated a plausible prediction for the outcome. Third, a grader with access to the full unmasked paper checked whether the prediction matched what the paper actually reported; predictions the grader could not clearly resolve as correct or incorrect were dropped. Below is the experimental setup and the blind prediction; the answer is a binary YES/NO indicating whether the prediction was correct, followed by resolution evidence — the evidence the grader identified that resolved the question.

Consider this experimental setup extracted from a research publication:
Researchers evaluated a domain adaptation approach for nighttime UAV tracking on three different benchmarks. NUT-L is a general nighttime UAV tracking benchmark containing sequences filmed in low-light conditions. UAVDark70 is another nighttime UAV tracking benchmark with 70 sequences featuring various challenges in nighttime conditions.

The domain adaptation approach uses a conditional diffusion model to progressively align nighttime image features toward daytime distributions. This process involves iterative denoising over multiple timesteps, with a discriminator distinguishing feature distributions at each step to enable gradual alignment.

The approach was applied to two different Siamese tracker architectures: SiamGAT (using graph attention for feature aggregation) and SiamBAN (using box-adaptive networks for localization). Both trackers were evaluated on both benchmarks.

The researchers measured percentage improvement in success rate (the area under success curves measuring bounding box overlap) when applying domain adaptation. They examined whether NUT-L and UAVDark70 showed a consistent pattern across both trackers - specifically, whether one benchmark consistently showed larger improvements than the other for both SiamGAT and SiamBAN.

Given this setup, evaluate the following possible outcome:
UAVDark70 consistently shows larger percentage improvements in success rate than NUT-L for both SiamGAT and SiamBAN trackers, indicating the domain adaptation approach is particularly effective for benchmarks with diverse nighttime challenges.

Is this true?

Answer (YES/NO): NO